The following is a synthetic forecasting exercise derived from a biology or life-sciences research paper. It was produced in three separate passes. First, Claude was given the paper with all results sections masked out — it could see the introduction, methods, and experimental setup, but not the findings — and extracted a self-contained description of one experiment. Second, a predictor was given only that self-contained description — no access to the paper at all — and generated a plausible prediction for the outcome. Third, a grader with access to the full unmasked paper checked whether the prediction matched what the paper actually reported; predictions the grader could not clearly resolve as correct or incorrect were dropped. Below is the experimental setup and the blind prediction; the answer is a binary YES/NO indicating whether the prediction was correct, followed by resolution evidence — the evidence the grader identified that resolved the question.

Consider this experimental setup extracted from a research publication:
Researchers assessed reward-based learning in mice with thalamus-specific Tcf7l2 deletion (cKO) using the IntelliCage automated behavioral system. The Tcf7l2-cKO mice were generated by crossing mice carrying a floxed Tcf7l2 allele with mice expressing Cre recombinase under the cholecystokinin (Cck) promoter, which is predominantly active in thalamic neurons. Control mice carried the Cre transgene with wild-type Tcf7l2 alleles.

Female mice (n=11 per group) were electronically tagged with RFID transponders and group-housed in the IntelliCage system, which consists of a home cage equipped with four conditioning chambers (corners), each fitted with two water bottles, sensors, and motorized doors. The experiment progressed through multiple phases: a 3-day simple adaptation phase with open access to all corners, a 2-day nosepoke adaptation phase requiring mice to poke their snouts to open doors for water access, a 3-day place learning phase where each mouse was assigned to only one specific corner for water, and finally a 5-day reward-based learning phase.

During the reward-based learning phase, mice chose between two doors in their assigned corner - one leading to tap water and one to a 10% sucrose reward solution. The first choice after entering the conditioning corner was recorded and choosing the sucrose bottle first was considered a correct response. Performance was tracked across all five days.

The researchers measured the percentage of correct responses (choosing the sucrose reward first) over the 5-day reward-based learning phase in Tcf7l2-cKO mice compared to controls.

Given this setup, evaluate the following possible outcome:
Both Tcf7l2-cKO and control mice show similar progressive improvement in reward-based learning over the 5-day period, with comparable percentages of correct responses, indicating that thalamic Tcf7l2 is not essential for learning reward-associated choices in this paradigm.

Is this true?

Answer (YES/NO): YES